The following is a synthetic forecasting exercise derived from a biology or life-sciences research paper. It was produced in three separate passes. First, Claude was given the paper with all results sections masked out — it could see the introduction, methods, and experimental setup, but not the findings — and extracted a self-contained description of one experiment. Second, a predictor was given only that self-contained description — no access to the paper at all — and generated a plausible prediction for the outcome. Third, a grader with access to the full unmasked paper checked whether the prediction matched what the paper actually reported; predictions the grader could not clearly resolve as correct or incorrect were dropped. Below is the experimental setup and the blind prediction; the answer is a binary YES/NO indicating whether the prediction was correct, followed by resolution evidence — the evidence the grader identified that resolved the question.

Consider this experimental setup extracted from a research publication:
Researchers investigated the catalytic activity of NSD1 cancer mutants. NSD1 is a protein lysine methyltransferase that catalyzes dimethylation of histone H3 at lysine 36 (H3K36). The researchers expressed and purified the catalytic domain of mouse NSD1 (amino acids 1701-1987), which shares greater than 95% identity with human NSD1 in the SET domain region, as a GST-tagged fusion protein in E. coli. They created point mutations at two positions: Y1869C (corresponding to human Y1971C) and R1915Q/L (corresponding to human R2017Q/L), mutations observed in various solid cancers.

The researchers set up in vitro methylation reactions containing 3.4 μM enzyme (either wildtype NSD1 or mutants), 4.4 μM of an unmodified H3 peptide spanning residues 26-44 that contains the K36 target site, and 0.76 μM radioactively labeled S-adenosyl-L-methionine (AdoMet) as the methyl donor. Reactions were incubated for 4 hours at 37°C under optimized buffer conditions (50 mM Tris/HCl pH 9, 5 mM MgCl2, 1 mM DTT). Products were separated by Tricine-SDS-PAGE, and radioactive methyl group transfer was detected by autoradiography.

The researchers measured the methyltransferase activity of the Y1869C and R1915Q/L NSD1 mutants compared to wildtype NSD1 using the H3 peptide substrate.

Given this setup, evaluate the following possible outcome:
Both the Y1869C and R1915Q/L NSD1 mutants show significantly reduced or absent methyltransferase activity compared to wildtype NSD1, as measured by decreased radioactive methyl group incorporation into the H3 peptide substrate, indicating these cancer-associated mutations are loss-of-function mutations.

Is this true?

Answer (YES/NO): YES